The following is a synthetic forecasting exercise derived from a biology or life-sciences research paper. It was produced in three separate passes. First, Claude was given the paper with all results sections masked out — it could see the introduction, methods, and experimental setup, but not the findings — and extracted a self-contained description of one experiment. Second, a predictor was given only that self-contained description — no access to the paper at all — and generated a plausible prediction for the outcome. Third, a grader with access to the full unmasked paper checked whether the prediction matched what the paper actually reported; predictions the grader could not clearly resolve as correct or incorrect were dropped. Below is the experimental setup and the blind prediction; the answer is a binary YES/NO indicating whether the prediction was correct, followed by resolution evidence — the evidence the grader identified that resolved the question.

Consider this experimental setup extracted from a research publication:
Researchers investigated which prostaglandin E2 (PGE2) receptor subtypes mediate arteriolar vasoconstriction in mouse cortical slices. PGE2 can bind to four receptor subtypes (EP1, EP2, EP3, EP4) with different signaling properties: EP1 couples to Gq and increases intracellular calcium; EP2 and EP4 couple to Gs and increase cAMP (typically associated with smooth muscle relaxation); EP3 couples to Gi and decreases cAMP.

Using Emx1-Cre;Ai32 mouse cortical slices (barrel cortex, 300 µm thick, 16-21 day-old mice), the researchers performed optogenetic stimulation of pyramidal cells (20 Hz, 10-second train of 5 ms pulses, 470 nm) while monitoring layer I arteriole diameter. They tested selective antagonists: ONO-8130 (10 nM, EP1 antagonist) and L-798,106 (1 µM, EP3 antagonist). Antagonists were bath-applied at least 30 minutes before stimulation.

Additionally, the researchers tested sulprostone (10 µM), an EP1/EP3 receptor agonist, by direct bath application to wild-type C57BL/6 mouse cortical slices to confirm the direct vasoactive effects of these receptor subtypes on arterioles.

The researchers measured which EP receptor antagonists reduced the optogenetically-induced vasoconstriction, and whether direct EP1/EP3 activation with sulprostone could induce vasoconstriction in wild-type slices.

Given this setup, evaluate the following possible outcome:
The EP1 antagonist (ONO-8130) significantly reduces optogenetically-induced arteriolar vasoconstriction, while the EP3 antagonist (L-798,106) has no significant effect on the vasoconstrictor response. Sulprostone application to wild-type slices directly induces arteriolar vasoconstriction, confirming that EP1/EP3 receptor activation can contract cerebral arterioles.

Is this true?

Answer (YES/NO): NO